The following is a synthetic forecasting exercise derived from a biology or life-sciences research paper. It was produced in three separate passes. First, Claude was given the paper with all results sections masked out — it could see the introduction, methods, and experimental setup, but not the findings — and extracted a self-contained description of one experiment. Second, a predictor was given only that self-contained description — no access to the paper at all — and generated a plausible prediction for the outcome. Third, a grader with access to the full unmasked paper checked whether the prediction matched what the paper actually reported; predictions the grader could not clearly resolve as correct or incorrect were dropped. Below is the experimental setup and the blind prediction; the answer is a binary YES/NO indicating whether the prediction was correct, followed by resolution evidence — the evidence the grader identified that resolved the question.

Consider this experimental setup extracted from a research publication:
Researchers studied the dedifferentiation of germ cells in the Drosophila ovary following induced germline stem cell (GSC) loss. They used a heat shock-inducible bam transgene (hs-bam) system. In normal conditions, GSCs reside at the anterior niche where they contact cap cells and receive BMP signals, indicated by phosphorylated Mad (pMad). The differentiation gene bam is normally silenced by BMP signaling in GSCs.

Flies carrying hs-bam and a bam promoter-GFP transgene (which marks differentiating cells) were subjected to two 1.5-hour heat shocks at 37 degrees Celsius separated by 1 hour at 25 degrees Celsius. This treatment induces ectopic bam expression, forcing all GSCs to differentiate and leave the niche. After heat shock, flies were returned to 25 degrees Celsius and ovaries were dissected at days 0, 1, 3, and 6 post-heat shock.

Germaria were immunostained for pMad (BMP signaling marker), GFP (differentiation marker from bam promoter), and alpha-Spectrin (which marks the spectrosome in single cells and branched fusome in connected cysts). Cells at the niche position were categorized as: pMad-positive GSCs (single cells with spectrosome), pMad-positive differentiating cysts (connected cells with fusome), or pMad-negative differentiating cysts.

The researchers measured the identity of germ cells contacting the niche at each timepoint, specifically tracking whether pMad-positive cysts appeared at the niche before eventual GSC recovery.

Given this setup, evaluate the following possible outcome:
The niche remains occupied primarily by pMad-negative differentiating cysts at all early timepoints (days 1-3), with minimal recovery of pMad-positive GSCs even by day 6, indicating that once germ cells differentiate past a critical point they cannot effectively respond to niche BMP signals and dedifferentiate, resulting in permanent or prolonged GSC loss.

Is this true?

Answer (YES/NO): NO